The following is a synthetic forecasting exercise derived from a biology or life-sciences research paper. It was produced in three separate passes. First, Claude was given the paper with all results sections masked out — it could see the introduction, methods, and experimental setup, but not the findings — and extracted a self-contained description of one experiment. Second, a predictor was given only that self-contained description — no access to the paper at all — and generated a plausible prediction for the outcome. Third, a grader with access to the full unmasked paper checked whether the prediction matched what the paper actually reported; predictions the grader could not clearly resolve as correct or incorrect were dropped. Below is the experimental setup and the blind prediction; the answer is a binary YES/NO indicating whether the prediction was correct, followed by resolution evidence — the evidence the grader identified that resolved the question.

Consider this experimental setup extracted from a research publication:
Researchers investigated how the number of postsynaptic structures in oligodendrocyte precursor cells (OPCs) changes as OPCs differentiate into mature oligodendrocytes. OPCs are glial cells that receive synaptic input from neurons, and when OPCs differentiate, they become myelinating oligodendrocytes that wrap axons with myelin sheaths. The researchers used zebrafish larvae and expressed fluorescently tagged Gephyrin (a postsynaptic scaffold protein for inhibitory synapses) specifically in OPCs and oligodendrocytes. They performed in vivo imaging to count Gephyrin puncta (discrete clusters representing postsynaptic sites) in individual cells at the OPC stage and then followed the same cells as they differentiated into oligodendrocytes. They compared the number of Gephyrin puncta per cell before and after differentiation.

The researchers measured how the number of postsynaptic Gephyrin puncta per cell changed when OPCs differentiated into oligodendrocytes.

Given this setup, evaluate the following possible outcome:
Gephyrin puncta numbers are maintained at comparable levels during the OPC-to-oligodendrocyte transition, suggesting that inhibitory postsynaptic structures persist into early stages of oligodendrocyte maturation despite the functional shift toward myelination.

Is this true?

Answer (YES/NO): NO